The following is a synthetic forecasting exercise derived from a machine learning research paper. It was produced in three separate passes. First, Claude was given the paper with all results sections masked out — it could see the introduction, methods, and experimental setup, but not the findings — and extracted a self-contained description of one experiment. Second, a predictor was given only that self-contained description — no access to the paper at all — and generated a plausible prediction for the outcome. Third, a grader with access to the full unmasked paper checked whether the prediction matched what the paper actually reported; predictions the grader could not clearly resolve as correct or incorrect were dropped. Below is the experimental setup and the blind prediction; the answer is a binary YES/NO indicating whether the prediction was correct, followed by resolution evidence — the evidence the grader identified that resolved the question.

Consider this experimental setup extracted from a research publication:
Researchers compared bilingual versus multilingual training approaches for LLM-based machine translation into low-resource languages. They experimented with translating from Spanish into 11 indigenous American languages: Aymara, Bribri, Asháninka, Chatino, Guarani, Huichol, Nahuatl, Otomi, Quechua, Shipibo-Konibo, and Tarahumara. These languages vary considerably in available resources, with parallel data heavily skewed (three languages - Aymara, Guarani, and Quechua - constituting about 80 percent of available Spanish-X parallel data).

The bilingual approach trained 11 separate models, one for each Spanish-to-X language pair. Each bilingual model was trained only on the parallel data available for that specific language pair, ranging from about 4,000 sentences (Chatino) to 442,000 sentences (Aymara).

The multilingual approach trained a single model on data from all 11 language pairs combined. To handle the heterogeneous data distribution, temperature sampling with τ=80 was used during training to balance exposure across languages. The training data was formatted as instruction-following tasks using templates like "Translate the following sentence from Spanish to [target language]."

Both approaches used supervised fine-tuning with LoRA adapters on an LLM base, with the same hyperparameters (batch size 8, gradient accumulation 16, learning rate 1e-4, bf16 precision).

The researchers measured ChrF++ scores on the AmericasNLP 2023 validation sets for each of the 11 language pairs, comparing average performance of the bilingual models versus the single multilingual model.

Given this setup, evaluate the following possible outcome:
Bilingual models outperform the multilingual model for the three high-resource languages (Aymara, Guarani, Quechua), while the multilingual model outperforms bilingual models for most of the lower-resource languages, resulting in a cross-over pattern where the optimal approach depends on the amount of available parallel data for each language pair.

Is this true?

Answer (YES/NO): NO